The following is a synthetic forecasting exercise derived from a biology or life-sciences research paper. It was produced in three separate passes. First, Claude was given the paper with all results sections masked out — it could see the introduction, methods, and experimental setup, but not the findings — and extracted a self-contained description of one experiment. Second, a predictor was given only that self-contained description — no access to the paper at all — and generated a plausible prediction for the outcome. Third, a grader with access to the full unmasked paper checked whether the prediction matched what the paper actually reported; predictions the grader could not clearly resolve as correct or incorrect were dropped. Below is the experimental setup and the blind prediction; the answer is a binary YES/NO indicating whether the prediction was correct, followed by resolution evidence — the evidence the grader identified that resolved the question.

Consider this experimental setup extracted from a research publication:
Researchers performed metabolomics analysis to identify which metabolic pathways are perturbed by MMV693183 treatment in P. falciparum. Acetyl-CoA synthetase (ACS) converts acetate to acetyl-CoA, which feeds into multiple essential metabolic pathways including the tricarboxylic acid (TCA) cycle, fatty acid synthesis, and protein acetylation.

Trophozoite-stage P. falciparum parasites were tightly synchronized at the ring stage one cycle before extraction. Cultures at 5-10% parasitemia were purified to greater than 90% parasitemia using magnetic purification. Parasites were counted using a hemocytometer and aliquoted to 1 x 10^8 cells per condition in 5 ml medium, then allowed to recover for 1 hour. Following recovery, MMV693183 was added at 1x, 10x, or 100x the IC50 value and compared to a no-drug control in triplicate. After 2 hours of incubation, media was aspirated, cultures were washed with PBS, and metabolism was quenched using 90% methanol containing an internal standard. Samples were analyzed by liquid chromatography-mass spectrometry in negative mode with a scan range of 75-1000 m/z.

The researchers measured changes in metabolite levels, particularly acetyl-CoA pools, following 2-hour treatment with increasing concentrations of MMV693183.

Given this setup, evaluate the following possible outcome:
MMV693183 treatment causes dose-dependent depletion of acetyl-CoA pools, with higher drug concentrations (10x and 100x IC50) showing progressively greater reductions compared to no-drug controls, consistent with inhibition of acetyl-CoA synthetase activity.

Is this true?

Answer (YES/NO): YES